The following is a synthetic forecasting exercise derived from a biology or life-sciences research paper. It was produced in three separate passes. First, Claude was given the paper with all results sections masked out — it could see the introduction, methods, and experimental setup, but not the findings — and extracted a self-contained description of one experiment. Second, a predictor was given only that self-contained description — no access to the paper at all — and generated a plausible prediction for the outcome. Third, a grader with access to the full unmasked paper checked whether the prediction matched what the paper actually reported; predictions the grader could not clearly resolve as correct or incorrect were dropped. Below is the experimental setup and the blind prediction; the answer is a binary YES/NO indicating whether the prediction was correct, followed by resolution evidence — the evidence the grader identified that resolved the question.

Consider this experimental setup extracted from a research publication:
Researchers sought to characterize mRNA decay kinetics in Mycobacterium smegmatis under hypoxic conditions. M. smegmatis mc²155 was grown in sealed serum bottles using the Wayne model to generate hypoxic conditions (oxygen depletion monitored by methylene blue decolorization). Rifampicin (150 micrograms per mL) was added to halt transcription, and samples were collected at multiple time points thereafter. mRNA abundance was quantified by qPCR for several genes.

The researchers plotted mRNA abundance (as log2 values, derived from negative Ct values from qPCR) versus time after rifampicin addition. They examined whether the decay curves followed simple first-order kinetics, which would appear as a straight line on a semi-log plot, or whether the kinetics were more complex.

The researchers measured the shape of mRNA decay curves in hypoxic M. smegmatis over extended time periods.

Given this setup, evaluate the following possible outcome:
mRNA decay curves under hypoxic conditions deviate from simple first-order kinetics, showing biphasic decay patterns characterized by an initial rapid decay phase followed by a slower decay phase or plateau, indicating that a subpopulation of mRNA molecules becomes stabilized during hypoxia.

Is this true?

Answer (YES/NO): YES